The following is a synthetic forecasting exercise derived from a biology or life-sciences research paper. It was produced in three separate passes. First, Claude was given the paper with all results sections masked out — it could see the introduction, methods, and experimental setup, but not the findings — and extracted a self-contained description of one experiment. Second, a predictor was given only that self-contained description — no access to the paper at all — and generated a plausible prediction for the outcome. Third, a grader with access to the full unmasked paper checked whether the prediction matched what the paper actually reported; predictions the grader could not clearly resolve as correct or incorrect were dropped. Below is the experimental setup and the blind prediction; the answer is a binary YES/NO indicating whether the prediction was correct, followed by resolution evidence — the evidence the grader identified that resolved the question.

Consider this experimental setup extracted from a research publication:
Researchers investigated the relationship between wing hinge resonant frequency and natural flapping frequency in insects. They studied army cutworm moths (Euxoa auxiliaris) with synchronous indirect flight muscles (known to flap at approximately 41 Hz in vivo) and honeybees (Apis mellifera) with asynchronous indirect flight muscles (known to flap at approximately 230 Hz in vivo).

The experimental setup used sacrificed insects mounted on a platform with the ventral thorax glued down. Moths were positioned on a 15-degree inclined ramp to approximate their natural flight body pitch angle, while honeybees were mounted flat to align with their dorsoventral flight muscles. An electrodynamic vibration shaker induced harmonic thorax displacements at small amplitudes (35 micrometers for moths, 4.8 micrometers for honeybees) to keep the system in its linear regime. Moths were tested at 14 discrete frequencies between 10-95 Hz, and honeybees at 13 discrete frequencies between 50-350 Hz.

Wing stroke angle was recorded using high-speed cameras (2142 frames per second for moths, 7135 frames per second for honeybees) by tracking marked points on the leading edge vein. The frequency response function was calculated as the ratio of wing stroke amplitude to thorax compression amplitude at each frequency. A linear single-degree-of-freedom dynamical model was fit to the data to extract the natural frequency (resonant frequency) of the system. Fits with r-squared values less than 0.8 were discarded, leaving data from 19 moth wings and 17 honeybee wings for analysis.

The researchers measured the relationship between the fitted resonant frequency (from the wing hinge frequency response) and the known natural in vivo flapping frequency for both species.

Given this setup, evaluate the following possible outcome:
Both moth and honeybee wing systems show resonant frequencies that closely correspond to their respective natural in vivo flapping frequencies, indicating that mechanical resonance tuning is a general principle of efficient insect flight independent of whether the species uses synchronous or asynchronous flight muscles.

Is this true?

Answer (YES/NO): NO